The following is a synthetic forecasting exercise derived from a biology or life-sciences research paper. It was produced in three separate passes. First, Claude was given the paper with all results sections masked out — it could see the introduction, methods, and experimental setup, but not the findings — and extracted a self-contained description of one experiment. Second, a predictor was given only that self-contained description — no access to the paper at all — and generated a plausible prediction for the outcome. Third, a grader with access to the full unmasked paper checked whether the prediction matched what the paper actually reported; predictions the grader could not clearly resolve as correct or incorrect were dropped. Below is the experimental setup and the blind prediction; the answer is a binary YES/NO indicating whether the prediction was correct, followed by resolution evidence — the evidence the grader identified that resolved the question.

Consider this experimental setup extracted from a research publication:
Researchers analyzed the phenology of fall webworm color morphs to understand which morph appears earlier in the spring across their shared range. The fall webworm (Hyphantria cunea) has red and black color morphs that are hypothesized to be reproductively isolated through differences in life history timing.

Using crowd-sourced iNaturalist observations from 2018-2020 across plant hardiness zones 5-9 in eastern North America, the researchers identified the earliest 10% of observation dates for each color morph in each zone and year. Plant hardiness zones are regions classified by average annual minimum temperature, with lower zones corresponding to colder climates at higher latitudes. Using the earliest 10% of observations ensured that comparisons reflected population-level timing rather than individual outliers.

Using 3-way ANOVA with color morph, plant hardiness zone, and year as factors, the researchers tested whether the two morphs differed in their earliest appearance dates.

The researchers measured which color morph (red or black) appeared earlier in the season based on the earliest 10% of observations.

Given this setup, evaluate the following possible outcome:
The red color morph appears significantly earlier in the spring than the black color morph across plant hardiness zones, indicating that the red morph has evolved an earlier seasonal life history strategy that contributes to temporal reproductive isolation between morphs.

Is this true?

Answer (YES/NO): NO